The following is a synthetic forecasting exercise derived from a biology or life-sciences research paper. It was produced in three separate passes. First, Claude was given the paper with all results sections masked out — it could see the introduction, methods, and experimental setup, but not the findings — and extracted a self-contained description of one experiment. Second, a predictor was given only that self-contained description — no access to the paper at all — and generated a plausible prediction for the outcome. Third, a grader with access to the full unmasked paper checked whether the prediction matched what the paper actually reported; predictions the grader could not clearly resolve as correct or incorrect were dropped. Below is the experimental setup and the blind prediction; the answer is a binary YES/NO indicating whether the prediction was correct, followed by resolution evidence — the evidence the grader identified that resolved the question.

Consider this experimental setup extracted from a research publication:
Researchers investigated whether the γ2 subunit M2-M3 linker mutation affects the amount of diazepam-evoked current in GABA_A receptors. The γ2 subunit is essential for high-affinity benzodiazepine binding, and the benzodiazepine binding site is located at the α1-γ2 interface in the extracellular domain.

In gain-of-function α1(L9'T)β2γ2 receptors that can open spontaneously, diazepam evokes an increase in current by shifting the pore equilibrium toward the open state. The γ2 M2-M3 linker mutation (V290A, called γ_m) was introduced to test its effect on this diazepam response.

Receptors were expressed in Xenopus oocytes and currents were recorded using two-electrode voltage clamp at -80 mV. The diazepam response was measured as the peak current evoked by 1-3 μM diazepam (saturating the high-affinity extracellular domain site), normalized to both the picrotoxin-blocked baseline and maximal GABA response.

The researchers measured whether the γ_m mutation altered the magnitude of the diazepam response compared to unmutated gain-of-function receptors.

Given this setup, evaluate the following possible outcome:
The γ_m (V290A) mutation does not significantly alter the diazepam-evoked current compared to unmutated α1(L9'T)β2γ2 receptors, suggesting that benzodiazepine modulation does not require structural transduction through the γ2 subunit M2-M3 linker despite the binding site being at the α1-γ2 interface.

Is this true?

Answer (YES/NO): YES